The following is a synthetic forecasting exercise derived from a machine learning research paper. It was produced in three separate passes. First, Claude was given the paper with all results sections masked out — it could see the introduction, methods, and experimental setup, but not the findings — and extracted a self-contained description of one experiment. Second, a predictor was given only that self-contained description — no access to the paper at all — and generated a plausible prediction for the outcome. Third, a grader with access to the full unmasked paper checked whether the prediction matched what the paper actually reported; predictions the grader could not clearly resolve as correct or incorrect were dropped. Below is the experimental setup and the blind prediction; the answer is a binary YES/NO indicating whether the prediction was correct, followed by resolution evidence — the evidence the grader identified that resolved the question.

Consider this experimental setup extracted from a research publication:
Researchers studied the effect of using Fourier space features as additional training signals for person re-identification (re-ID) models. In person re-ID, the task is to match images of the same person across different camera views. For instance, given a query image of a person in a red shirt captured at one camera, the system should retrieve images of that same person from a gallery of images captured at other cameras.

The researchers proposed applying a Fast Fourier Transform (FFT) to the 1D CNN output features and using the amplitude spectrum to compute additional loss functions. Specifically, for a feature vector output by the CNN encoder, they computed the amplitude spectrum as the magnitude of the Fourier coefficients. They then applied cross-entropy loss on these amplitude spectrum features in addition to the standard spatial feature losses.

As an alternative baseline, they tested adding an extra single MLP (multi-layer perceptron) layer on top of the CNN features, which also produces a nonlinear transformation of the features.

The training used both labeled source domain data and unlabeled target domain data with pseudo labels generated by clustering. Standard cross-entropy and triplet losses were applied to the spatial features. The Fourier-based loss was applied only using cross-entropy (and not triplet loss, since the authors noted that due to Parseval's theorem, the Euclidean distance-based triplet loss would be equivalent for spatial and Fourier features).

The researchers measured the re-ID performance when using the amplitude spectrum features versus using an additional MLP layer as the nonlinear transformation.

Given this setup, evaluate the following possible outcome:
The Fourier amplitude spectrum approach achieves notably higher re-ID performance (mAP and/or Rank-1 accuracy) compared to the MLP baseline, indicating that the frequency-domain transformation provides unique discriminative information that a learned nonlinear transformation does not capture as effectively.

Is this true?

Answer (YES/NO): NO